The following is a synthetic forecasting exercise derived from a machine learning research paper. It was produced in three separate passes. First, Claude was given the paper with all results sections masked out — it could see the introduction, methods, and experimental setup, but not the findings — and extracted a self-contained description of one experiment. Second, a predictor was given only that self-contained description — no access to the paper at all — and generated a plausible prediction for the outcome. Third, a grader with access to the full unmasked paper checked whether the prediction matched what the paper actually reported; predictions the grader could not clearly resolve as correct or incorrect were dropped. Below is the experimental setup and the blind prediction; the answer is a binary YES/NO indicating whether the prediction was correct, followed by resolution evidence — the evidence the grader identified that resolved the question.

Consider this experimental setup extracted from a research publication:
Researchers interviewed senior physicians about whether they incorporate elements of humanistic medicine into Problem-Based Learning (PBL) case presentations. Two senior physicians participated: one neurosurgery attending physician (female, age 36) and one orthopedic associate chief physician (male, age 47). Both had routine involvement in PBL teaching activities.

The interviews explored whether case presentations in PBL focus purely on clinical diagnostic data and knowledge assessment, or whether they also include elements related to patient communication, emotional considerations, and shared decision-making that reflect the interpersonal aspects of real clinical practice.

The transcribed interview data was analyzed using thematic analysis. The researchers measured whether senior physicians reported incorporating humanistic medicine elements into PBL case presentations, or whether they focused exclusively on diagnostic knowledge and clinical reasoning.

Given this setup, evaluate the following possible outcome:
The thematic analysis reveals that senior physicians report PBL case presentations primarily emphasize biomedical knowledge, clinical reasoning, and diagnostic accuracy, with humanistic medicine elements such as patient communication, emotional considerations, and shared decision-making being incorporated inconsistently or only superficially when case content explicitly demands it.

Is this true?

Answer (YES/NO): NO